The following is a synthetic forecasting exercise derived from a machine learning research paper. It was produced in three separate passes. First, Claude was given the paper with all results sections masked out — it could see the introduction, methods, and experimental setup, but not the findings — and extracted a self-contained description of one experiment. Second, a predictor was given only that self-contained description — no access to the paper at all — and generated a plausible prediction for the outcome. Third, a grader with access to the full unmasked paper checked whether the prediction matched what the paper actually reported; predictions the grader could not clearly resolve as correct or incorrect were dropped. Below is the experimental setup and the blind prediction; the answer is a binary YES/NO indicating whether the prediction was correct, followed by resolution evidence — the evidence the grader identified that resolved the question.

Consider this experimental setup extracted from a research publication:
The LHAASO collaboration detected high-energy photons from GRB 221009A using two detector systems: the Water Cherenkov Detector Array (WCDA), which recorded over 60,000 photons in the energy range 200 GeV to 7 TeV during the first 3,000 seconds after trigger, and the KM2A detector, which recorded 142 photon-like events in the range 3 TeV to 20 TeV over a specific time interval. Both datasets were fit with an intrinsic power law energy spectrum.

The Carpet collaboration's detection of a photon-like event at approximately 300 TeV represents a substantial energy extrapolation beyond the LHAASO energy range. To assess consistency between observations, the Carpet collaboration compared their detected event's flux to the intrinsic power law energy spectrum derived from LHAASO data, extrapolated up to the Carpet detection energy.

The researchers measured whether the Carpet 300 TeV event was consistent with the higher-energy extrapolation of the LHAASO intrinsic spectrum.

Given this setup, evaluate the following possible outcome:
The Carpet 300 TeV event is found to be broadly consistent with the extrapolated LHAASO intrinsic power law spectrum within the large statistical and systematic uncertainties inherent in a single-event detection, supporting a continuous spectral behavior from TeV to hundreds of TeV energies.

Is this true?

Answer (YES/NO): YES